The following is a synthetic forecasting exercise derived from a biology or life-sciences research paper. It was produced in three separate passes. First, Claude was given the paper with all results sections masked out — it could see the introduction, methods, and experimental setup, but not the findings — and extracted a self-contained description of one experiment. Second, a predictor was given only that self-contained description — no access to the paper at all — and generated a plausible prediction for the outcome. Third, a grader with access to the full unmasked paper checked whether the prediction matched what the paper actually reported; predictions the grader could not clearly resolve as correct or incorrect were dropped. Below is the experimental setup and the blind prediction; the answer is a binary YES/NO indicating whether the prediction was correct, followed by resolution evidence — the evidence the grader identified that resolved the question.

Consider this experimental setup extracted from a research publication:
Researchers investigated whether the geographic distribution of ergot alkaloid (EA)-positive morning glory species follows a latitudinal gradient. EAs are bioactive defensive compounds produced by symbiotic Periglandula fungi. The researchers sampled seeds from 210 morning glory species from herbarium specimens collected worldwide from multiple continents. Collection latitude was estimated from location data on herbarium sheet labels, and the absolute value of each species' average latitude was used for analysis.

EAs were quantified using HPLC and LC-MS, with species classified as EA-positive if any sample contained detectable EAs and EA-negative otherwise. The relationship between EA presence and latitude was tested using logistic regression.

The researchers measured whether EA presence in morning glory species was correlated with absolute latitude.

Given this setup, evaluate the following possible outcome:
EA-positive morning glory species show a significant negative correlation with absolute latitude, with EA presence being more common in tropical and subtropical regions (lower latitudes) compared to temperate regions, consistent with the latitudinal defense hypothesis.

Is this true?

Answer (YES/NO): NO